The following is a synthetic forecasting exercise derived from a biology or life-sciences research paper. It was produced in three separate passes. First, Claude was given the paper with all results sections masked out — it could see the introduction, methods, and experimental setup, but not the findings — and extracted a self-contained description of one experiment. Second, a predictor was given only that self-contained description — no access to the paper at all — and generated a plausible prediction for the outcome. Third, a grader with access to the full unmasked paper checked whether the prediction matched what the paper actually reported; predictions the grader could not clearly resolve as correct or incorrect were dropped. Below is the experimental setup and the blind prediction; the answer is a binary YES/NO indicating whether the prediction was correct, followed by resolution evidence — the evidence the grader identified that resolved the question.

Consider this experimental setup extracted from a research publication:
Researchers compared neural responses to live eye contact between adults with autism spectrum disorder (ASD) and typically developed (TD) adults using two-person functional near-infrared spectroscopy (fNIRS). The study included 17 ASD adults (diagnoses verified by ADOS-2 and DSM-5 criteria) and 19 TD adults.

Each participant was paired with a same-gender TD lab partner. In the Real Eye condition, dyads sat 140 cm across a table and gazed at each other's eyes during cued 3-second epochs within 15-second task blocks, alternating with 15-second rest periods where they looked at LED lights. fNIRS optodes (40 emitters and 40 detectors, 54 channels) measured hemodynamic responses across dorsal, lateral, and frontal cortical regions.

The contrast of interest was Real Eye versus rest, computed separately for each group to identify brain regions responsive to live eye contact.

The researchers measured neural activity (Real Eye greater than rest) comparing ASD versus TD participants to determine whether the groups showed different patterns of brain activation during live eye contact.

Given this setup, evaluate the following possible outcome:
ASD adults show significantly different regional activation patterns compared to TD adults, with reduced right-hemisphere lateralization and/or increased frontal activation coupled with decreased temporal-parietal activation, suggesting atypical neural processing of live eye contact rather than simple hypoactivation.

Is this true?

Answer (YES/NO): NO